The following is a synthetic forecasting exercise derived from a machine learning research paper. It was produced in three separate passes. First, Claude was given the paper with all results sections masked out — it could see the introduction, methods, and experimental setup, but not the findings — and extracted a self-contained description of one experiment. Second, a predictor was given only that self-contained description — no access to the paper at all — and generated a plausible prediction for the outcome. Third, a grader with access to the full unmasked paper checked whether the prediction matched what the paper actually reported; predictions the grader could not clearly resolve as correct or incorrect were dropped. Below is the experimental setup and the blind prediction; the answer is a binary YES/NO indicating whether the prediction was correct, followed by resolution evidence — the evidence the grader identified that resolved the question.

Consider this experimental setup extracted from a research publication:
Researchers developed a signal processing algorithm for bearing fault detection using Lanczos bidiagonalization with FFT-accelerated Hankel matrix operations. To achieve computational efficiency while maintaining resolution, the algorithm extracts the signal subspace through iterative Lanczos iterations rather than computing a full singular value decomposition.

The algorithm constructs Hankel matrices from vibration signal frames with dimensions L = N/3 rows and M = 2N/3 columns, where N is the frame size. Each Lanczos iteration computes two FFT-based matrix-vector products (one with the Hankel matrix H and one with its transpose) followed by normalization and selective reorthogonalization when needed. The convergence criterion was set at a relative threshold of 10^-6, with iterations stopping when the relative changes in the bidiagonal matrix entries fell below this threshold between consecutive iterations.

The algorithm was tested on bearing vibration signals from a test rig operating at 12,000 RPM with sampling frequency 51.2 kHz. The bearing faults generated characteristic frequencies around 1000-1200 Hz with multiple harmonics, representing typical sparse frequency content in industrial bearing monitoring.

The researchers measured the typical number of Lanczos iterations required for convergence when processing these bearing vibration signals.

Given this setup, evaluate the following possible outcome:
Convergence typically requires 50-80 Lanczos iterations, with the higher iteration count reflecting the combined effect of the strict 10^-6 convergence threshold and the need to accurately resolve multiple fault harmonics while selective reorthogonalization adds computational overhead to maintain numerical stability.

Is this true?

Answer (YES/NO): NO